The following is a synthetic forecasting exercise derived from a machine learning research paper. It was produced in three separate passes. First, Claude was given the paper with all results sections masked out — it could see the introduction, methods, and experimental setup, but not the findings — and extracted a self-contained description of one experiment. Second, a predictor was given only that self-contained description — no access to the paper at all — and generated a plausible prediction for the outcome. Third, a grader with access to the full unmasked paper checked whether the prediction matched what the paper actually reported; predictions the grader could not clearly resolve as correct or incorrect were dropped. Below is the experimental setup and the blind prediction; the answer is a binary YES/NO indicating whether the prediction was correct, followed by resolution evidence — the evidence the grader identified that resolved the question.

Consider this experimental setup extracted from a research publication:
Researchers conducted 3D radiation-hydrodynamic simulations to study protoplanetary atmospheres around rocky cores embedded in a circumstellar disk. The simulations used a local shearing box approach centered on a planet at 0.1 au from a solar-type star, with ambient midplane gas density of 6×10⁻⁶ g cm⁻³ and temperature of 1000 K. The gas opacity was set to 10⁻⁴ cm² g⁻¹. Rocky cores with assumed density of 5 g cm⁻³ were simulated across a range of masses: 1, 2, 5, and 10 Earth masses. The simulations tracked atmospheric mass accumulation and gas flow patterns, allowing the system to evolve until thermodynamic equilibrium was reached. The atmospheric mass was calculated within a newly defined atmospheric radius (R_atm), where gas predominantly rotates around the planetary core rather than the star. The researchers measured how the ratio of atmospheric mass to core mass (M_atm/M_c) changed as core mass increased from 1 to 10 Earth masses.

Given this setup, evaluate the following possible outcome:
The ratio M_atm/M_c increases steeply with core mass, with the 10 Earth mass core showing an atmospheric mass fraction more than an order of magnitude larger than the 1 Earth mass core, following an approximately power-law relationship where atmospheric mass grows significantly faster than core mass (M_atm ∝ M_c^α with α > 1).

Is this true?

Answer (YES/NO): NO